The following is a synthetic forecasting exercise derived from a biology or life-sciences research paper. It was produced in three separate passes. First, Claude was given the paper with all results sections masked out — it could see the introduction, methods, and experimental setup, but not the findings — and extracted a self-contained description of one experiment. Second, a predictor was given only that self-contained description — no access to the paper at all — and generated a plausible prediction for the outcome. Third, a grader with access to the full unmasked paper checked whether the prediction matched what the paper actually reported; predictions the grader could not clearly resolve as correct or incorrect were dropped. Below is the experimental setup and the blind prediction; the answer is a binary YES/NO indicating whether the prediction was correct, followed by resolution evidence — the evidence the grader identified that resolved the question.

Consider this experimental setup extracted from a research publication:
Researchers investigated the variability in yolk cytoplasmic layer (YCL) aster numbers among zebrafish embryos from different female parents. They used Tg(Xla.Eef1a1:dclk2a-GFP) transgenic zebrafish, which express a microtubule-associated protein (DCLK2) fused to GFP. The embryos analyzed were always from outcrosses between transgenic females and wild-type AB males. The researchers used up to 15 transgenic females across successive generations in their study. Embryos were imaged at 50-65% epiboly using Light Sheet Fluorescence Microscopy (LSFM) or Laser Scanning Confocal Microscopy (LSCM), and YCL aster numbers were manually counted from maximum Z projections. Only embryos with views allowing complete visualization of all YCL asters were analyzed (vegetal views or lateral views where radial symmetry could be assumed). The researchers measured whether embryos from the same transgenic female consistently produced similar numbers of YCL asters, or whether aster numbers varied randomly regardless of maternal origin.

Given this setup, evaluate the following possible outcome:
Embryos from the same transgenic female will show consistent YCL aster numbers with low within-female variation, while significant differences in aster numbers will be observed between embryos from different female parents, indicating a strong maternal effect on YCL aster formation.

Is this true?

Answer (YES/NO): YES